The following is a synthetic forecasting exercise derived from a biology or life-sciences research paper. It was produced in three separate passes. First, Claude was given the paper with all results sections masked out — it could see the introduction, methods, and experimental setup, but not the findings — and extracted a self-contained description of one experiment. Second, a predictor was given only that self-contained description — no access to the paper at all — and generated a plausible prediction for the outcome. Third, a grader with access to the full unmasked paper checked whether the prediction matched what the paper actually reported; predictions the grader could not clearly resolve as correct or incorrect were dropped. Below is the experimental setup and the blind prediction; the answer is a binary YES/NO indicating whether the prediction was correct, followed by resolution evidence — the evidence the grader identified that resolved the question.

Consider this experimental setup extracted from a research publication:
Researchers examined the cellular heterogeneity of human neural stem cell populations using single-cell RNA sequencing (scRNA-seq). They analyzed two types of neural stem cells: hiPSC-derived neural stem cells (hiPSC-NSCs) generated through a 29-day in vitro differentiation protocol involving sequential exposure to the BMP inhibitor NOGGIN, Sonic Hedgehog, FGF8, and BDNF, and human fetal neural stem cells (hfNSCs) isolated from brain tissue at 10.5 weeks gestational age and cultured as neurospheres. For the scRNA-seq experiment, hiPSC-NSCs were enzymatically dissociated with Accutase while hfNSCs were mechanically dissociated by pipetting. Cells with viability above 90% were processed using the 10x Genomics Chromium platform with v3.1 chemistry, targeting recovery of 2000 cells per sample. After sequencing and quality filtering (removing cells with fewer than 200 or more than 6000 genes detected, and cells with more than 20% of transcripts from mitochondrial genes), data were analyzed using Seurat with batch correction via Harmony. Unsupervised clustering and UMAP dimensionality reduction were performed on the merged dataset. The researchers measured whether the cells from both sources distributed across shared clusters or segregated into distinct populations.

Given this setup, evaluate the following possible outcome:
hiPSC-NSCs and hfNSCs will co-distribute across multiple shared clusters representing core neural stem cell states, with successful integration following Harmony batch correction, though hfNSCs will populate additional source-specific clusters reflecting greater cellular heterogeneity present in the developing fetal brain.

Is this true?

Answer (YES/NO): YES